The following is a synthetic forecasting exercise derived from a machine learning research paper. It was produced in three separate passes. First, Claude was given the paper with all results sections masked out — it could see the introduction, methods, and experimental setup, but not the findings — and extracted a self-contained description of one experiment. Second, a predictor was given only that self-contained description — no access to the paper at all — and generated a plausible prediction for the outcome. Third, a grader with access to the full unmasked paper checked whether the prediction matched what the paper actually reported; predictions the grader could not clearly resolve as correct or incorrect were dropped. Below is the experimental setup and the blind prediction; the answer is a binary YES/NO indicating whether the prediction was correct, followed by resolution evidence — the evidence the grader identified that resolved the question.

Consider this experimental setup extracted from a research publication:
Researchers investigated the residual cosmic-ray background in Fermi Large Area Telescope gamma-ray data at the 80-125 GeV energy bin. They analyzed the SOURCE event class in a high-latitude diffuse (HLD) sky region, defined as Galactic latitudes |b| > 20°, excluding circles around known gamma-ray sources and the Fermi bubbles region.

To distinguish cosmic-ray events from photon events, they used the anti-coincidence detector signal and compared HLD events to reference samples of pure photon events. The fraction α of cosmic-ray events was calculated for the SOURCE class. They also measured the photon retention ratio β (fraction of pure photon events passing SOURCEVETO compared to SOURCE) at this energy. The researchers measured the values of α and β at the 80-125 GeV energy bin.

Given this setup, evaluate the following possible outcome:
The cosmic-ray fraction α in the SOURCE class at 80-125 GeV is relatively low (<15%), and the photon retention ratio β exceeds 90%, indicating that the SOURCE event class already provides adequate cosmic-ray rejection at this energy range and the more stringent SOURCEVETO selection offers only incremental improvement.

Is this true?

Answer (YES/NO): NO